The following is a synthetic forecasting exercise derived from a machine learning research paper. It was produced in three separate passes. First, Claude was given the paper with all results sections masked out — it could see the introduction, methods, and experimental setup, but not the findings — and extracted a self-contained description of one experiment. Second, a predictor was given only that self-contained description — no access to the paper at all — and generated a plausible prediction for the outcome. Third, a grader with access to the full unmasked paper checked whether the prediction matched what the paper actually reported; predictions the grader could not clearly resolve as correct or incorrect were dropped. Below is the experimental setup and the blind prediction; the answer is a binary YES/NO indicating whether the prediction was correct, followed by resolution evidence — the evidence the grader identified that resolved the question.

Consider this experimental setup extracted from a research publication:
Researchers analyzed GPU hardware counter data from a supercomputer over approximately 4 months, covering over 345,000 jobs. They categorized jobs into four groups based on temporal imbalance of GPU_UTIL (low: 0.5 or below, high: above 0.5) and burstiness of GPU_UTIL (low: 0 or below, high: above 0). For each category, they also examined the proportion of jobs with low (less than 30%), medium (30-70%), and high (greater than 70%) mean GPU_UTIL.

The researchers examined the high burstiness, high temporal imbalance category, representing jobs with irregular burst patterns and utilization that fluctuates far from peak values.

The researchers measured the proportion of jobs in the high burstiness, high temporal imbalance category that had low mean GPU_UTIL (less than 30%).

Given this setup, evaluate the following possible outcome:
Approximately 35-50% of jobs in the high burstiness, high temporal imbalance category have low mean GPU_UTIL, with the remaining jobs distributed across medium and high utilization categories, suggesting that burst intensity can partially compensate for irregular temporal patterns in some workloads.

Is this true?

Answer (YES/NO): NO